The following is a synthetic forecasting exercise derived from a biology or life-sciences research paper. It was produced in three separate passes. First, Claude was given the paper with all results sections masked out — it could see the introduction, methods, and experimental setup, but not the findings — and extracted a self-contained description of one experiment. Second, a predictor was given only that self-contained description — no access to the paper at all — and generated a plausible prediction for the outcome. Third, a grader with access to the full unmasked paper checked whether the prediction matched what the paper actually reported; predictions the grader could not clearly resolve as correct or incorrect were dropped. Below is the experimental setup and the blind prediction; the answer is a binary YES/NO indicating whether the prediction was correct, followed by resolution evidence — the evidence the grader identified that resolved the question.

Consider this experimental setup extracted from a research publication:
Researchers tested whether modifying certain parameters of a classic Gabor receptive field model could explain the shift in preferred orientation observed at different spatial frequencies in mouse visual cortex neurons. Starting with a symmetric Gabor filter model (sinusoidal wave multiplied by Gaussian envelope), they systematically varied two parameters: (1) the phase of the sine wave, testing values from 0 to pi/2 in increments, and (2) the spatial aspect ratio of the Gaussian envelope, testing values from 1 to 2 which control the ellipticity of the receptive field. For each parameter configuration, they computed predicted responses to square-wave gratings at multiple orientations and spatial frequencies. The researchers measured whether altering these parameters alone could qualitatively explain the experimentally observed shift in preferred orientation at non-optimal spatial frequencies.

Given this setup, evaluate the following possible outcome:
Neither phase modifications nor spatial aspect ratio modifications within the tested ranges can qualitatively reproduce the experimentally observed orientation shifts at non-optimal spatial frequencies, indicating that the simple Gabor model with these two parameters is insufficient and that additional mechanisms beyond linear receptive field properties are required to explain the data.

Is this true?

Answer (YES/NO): NO